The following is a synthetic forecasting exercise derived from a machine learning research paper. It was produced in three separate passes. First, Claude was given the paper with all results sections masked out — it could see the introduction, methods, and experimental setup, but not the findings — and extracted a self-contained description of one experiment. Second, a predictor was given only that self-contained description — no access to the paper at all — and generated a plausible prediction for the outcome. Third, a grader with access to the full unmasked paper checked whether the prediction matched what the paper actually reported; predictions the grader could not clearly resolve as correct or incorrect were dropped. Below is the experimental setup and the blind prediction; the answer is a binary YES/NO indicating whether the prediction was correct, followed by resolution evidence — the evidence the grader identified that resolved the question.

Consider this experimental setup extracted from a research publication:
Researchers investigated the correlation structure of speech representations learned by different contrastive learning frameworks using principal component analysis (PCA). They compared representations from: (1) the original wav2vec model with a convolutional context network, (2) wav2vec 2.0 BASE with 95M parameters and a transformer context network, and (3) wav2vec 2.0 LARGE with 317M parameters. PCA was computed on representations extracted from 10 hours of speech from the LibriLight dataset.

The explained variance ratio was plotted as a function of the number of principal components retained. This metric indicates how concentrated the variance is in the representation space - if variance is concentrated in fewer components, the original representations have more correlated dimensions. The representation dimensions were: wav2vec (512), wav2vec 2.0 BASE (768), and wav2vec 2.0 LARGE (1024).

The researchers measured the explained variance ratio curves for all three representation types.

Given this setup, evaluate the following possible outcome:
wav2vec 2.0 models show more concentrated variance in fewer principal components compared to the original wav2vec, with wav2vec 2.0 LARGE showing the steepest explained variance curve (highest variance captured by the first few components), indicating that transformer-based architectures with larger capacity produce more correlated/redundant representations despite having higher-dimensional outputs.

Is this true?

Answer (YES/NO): YES